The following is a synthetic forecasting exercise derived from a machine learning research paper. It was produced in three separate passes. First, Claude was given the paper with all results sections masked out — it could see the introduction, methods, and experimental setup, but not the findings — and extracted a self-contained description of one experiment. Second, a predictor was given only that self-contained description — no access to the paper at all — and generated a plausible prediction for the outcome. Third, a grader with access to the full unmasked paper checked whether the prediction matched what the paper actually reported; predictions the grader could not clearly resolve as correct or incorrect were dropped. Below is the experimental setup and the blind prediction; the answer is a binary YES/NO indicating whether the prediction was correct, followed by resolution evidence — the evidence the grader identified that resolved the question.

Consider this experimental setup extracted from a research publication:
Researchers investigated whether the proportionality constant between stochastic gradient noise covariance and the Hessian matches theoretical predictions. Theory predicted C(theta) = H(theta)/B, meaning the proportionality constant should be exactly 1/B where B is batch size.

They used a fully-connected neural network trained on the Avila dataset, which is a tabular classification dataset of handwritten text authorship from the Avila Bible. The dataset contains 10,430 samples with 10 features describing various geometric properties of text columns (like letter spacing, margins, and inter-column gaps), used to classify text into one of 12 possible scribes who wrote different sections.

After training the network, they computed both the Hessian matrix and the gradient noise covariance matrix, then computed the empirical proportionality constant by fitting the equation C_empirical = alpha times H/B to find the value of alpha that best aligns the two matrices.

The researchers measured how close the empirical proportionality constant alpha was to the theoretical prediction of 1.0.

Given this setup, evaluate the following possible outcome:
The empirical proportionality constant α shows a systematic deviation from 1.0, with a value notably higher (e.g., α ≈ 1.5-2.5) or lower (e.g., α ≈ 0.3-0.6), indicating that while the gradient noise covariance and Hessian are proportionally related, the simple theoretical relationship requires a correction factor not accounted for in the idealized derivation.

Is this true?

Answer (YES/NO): NO